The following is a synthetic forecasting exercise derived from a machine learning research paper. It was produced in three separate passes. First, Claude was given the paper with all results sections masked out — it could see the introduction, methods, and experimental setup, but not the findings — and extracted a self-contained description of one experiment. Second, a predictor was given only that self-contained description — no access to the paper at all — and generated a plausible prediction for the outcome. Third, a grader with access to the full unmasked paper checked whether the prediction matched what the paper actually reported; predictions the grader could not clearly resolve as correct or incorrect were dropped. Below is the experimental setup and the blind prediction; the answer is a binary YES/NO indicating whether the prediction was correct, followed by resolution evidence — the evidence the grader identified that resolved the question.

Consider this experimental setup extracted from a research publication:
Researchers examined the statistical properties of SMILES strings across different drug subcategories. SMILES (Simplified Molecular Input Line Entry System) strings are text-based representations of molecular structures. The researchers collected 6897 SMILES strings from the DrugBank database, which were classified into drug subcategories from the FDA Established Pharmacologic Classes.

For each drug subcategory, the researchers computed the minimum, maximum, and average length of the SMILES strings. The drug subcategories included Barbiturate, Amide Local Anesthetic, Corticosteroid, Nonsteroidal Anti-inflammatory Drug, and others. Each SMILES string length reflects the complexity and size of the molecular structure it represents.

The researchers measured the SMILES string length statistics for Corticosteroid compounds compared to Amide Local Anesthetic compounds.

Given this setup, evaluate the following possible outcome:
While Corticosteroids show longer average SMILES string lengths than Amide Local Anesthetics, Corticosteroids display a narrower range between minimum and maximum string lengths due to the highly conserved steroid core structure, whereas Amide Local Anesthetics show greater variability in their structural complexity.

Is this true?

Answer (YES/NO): YES